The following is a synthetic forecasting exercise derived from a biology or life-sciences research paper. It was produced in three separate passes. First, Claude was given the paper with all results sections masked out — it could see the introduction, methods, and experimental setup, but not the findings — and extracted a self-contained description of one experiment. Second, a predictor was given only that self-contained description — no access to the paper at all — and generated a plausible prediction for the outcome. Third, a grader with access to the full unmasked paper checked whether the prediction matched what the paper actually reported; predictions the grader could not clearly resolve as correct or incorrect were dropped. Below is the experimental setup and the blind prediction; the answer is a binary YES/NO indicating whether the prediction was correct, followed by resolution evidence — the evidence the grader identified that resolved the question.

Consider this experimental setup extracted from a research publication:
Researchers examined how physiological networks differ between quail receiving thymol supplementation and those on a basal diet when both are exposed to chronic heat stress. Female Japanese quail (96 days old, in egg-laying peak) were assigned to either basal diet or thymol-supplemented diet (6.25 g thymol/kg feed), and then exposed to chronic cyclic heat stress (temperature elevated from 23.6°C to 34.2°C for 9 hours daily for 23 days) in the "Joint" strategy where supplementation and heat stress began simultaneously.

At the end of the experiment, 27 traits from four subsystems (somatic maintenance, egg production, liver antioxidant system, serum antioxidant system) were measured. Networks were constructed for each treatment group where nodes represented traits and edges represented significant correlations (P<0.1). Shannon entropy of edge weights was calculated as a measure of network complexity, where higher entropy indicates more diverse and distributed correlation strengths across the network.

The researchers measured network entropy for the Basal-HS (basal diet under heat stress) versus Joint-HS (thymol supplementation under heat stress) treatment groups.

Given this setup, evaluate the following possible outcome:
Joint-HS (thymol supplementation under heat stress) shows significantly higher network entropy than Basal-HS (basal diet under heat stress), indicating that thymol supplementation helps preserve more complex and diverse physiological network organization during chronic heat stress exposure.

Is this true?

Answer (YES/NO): NO